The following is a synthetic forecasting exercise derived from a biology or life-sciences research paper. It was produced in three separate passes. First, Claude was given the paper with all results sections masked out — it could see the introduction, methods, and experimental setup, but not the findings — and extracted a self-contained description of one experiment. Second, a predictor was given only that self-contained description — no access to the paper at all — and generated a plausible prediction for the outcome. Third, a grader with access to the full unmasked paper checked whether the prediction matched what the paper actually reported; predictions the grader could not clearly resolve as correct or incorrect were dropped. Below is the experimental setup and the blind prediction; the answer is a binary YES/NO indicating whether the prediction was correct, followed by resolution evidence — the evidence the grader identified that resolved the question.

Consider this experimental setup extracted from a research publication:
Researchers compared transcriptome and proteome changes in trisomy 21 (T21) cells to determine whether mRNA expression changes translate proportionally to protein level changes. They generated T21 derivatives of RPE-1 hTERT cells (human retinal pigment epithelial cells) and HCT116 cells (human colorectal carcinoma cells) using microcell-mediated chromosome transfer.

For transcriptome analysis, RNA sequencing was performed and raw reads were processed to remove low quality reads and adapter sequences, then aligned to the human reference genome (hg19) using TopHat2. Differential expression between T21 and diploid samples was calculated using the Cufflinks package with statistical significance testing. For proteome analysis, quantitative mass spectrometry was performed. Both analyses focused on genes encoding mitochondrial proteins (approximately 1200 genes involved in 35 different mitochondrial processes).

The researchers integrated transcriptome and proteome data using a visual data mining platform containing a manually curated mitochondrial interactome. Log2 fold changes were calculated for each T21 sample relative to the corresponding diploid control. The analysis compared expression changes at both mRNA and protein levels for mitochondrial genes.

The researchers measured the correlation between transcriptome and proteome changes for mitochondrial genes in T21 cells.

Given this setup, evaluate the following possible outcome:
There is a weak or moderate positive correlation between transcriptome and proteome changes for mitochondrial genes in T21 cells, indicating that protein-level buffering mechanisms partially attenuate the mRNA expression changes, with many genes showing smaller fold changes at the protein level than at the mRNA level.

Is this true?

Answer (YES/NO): NO